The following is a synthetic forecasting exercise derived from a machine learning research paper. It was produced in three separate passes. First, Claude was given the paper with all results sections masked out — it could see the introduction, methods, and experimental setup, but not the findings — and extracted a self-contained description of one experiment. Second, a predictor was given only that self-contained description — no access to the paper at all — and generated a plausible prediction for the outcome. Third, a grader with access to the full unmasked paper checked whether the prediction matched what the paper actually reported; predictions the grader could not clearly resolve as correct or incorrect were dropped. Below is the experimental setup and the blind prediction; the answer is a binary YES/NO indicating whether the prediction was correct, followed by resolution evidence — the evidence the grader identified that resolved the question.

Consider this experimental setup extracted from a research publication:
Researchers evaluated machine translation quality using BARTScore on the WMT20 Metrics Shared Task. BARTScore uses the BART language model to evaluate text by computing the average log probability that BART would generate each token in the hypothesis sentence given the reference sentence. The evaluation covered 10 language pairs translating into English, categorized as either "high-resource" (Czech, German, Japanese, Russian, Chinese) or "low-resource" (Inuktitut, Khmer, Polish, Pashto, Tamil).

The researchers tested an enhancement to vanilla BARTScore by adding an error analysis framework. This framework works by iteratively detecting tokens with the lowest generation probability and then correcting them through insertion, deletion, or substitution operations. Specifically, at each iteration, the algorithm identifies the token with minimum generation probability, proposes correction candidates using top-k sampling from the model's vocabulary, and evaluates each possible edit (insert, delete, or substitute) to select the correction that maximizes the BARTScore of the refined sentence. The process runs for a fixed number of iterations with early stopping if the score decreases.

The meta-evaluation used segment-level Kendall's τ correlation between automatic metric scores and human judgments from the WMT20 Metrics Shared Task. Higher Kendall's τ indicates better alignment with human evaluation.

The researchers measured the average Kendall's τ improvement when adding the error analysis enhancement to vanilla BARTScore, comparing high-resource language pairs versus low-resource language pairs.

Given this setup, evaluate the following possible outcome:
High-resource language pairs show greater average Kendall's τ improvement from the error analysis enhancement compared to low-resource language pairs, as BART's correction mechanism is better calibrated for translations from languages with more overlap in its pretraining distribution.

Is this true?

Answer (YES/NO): YES